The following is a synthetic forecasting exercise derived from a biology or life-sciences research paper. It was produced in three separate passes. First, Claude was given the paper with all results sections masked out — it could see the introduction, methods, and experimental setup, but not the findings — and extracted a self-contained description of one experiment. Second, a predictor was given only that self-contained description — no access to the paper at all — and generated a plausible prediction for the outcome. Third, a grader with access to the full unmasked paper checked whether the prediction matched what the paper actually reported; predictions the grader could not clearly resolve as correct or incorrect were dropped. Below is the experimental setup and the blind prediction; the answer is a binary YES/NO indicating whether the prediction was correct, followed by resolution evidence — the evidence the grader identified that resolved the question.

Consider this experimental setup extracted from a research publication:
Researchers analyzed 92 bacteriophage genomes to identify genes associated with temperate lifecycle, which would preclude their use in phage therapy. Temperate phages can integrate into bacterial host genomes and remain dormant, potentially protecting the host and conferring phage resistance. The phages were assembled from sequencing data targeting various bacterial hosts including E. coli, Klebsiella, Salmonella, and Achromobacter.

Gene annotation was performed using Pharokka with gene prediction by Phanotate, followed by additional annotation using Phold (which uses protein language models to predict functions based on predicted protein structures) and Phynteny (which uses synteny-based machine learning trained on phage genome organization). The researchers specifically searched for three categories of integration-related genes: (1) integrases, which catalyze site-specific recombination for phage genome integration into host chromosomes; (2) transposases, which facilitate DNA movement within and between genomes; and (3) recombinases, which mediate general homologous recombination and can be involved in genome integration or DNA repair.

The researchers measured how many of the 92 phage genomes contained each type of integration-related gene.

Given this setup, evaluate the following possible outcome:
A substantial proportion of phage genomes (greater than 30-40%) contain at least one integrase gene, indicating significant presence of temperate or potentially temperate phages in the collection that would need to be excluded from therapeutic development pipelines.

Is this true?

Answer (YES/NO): NO